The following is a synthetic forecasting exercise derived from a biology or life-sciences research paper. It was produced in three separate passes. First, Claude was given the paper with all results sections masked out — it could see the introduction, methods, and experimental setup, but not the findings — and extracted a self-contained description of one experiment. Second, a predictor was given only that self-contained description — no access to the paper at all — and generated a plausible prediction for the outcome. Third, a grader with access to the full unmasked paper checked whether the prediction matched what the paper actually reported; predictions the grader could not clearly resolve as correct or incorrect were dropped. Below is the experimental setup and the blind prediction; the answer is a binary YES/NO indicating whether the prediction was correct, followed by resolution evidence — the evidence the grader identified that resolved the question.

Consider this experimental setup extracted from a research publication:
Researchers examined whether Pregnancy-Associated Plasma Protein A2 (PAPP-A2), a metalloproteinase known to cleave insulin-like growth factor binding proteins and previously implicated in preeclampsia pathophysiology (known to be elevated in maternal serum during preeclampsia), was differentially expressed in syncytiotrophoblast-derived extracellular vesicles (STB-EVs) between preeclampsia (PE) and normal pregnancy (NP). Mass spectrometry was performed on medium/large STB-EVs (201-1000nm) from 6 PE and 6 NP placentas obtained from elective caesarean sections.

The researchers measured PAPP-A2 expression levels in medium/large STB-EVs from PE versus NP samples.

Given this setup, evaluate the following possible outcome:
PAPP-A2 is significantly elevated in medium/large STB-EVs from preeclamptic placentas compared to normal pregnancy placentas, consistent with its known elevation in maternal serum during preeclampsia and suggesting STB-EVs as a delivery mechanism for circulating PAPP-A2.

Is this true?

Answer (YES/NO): YES